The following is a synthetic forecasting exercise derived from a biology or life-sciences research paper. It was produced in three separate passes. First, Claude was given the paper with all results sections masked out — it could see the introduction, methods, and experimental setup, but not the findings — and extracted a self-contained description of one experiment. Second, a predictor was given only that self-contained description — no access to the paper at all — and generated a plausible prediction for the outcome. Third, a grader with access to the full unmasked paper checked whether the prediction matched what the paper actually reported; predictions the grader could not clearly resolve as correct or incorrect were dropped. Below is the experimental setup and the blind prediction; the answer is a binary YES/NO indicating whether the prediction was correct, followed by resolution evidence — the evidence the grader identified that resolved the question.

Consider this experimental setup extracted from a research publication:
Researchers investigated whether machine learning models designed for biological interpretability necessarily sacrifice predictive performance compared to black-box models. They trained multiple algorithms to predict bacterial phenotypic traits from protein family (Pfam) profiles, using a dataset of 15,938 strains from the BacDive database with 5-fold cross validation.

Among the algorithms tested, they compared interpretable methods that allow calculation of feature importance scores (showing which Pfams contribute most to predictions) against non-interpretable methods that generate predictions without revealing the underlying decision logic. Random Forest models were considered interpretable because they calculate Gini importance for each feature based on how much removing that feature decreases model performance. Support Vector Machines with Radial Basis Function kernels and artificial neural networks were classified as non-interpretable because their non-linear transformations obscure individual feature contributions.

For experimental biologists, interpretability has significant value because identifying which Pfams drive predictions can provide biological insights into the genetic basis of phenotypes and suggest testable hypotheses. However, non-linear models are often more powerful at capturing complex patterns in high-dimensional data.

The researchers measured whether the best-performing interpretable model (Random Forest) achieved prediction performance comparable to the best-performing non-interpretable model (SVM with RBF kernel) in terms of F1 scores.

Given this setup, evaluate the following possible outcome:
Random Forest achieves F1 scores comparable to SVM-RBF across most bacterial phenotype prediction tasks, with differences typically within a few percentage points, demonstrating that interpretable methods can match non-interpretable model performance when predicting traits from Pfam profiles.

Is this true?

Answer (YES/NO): NO